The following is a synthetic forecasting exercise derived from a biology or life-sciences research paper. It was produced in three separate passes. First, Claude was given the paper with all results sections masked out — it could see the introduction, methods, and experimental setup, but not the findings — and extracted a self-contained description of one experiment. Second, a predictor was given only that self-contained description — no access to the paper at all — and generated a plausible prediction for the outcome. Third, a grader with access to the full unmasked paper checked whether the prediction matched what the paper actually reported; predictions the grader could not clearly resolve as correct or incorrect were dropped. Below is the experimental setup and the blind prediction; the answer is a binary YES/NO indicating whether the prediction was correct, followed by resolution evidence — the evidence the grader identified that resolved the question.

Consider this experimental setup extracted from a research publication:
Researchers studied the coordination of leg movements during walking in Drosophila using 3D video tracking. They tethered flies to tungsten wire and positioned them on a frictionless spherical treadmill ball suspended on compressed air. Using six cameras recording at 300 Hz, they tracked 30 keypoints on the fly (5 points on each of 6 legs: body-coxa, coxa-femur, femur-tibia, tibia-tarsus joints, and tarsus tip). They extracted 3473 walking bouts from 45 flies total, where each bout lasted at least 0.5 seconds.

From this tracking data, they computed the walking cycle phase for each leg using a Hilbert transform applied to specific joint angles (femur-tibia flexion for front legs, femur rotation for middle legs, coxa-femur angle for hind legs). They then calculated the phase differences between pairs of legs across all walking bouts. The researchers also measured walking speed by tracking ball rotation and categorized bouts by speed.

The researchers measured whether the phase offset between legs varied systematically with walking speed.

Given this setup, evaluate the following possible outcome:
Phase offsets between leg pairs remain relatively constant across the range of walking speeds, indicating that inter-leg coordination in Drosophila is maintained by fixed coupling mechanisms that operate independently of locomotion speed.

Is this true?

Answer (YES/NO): YES